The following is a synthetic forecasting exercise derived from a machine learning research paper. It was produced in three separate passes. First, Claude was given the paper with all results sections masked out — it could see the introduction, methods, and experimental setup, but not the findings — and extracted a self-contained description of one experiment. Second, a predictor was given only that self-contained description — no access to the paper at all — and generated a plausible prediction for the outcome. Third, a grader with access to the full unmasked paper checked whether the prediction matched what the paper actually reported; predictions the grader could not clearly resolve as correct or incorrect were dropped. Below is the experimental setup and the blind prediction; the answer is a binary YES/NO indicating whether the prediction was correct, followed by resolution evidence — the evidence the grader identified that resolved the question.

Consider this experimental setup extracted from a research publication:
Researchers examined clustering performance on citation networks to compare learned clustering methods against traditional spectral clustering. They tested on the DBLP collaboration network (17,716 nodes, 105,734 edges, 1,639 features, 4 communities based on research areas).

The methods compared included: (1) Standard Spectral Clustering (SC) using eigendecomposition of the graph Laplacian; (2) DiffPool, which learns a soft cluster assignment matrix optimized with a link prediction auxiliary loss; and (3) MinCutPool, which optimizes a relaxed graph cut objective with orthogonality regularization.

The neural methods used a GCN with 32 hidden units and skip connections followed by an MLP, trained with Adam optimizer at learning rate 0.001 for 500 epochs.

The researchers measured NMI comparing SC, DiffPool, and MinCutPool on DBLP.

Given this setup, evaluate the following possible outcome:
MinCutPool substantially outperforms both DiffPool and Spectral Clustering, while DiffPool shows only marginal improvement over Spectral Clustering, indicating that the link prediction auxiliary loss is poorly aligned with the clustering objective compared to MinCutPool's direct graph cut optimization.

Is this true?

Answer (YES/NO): NO